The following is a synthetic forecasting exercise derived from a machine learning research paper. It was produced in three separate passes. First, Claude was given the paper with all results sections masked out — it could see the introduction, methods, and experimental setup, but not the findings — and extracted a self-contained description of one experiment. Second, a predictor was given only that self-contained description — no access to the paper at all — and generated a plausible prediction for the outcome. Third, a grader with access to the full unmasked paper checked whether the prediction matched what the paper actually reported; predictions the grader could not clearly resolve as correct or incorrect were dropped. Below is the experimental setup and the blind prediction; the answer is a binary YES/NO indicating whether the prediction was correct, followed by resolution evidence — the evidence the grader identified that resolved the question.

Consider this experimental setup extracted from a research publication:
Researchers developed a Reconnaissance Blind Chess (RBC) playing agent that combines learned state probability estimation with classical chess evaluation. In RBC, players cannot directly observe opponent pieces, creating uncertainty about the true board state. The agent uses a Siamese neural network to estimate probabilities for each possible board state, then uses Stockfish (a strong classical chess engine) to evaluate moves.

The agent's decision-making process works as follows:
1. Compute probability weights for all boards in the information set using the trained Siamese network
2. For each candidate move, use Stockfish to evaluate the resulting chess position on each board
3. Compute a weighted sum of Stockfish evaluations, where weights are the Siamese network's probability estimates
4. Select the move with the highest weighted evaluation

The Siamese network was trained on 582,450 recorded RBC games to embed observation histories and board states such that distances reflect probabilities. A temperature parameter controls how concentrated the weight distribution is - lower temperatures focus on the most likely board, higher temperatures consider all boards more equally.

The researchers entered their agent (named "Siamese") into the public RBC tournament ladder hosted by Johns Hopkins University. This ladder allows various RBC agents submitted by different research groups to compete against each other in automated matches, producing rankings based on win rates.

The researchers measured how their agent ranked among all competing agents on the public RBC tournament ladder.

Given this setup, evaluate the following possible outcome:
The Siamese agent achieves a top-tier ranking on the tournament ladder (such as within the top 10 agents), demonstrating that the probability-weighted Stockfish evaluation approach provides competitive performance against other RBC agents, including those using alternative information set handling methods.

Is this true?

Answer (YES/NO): YES